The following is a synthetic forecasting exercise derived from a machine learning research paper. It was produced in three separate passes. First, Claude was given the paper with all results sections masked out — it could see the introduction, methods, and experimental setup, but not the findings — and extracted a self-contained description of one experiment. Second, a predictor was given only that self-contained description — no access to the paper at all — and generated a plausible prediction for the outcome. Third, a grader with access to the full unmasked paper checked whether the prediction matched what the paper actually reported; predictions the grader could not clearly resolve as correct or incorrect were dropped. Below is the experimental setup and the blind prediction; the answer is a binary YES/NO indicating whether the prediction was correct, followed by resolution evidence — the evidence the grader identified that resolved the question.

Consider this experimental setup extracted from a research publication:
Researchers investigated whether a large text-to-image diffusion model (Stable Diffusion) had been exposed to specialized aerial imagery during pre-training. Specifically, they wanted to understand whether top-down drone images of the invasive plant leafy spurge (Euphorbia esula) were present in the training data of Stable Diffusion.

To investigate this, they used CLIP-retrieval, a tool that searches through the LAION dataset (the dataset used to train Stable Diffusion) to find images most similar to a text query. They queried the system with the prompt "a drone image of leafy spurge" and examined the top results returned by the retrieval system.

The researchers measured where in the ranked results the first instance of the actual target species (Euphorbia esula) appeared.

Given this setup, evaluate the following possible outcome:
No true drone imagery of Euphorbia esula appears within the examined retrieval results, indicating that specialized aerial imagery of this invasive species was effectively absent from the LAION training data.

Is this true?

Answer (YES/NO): YES